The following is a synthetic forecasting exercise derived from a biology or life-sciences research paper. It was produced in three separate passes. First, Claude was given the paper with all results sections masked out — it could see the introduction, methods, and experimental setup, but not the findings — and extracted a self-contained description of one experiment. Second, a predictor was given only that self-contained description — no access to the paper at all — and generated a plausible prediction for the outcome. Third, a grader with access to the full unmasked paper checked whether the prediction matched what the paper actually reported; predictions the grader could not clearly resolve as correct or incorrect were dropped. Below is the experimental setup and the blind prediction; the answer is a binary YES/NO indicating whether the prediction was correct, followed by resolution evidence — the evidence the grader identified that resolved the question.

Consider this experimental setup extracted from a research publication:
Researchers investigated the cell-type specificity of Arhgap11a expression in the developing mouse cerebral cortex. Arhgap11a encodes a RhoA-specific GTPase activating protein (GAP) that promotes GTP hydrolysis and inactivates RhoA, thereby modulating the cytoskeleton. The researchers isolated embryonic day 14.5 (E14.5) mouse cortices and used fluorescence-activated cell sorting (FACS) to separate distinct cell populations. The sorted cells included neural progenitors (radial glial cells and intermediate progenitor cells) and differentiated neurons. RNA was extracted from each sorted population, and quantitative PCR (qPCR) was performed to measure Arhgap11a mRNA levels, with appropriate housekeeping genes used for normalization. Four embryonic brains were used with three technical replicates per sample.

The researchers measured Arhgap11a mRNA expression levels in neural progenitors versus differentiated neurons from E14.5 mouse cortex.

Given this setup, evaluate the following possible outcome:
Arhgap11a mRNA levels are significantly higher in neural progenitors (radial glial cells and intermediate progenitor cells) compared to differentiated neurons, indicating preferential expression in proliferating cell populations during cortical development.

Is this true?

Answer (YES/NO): YES